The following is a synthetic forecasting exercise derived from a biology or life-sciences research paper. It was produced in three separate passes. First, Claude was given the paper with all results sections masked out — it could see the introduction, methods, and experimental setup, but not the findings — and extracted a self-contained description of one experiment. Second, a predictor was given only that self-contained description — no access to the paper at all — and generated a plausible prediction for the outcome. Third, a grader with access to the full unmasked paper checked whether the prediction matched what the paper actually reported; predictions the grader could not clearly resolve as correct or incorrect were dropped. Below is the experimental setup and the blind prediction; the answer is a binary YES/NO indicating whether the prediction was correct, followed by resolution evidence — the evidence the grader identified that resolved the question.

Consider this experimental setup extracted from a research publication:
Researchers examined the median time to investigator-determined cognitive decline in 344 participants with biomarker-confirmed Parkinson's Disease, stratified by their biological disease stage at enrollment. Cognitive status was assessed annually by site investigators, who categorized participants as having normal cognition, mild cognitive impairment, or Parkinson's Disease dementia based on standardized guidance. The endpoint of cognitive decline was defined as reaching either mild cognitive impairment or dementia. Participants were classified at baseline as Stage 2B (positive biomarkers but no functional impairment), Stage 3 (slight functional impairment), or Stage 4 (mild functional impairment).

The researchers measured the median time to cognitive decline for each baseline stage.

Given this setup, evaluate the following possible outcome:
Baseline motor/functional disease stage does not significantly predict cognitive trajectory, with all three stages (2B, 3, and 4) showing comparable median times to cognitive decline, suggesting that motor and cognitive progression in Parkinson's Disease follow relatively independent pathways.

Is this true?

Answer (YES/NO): NO